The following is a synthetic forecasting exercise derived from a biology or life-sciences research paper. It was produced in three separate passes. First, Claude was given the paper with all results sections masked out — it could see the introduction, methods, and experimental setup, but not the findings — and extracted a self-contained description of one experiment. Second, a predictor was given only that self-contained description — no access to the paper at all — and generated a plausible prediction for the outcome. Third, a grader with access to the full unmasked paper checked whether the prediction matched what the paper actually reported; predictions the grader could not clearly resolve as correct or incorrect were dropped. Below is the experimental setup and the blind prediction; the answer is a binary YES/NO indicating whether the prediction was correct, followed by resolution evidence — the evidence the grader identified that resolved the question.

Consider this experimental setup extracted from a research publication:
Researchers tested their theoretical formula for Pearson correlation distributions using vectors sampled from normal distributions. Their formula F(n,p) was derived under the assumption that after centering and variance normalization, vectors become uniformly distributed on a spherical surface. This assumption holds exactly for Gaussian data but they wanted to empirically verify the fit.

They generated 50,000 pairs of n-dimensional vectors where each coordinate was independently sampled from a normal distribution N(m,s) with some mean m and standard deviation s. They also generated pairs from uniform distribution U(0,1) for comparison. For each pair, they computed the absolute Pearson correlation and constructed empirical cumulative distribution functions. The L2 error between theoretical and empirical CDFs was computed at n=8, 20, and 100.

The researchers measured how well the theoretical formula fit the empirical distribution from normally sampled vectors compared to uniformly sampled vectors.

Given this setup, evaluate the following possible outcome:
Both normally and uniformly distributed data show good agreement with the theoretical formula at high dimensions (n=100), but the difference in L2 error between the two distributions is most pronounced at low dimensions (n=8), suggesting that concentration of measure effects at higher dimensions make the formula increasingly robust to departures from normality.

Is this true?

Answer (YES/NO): NO